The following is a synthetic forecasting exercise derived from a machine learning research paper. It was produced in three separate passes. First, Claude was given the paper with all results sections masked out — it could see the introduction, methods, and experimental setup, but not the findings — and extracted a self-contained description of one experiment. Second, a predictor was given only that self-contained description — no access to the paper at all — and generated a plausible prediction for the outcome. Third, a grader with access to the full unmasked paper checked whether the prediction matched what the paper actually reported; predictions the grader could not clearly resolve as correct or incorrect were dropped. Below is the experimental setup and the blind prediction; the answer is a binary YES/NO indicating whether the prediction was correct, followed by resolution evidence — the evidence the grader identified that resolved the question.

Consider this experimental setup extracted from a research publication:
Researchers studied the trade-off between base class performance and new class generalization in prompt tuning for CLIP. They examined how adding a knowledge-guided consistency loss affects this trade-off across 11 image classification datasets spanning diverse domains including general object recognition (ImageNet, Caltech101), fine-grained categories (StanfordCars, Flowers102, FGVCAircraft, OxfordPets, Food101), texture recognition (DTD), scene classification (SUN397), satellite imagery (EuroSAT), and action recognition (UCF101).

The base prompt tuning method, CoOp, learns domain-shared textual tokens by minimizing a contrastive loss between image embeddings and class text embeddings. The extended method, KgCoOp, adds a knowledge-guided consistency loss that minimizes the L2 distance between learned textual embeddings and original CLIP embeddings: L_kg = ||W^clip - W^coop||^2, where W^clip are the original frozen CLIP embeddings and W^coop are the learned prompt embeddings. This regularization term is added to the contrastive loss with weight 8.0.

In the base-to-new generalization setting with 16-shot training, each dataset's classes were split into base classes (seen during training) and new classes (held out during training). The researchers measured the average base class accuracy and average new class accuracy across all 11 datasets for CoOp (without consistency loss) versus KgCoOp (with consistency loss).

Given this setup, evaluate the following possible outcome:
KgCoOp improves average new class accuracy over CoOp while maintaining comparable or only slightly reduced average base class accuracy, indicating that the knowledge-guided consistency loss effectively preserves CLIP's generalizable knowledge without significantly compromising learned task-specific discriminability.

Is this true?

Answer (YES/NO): NO